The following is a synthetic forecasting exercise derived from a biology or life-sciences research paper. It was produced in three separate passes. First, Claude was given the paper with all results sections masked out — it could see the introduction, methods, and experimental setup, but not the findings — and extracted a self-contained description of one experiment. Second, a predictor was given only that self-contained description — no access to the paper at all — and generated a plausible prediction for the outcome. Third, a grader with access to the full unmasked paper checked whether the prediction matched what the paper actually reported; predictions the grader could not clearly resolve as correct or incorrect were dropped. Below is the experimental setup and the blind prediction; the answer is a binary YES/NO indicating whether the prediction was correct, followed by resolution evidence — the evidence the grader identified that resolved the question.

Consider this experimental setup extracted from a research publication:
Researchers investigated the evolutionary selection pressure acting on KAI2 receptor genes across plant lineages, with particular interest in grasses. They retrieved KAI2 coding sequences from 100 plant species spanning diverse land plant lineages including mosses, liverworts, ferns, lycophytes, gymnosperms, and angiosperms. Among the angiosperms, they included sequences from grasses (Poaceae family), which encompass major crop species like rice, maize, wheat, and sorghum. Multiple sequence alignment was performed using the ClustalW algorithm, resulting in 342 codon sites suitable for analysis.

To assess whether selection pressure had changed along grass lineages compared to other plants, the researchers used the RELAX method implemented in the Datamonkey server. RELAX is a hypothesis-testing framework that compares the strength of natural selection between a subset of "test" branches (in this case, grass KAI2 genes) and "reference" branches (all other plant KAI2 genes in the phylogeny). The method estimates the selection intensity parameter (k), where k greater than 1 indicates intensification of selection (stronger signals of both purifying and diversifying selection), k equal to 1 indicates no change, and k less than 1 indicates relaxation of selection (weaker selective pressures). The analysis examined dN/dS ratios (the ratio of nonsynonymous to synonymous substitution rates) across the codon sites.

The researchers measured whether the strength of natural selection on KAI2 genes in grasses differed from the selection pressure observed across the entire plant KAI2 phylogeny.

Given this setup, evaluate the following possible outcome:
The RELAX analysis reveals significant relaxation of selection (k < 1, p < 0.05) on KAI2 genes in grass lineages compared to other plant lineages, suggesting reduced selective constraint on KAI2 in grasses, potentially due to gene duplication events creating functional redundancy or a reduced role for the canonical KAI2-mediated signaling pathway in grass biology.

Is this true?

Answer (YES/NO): NO